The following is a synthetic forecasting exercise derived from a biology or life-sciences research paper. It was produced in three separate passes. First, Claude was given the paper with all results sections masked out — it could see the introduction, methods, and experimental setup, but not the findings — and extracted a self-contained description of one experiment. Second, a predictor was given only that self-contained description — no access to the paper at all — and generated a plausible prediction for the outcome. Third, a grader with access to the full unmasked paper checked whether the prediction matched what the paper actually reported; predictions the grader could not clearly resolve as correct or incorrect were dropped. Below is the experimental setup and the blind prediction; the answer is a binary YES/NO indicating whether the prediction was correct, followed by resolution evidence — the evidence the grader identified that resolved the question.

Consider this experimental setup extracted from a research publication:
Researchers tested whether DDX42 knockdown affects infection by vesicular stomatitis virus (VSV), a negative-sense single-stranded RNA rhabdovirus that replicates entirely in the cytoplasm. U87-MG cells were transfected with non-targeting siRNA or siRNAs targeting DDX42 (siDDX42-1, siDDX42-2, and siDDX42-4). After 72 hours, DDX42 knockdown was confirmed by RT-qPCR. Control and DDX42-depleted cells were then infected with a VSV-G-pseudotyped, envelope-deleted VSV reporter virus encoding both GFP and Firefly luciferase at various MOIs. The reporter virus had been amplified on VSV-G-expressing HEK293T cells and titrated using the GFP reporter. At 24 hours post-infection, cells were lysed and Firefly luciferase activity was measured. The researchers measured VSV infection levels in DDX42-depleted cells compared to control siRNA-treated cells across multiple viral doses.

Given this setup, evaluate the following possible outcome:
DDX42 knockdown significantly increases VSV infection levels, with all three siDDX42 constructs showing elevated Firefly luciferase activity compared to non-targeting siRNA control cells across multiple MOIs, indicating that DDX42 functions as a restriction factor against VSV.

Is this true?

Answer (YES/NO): NO